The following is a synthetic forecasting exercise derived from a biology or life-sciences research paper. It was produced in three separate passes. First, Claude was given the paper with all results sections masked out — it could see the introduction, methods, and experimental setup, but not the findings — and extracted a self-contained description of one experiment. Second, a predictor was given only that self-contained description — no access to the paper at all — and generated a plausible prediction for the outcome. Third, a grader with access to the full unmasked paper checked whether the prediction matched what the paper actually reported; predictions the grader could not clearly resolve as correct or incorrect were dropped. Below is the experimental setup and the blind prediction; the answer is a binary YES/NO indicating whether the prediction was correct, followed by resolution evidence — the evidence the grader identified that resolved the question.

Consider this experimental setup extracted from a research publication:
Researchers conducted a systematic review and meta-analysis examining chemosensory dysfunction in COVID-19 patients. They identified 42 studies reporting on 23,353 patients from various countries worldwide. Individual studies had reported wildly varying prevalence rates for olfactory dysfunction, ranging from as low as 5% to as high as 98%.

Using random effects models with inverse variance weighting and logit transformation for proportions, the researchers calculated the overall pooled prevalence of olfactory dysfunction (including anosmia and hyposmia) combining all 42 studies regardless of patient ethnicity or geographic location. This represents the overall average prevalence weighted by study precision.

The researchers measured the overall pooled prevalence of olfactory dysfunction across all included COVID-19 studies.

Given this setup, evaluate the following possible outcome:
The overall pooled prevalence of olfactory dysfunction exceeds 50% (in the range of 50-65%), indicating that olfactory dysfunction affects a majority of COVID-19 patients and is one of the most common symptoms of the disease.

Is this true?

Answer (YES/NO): NO